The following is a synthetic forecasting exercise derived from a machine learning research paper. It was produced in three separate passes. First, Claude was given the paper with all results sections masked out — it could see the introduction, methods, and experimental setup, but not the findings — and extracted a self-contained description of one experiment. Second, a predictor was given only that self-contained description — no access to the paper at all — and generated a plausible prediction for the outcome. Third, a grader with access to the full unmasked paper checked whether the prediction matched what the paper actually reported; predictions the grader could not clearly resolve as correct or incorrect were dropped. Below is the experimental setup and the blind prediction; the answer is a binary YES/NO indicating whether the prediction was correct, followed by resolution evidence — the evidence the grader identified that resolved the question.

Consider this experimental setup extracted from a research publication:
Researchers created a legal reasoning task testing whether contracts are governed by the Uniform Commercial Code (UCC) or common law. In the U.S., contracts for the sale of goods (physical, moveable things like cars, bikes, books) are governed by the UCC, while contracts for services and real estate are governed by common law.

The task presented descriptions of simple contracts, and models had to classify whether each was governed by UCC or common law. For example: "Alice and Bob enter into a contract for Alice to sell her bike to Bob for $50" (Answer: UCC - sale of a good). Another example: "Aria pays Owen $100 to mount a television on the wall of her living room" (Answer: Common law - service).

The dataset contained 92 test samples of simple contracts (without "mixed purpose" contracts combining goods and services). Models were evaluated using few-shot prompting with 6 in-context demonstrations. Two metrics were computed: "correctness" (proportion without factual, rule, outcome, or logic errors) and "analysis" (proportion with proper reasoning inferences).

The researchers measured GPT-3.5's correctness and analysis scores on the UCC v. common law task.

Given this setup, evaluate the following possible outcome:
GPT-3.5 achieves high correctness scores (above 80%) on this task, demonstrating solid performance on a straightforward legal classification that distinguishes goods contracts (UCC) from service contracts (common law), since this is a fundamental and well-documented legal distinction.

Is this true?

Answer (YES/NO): YES